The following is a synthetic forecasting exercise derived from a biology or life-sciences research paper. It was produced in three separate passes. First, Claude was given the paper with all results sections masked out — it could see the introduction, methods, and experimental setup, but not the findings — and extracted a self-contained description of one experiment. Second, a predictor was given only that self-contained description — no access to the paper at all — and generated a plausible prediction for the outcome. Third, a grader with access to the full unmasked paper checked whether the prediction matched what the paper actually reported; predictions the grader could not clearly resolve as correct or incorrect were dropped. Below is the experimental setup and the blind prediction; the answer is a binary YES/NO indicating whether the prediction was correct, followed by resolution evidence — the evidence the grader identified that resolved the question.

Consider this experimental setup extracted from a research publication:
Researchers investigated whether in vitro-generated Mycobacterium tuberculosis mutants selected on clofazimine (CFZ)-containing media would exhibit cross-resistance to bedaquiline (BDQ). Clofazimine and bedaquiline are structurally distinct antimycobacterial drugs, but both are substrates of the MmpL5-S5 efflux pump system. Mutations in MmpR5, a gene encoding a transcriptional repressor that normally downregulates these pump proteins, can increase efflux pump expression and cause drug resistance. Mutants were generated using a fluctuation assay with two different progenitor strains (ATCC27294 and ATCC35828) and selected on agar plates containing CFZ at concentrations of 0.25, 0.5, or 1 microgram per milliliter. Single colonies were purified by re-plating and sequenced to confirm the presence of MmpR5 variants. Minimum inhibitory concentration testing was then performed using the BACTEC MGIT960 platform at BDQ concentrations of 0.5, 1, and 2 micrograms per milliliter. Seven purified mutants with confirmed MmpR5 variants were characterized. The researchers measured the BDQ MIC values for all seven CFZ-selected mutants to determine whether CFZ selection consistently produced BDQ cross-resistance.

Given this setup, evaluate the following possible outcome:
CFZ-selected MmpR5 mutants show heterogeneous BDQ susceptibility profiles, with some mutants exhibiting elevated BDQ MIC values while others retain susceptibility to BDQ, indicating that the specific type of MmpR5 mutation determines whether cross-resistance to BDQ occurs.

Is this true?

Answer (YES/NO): NO